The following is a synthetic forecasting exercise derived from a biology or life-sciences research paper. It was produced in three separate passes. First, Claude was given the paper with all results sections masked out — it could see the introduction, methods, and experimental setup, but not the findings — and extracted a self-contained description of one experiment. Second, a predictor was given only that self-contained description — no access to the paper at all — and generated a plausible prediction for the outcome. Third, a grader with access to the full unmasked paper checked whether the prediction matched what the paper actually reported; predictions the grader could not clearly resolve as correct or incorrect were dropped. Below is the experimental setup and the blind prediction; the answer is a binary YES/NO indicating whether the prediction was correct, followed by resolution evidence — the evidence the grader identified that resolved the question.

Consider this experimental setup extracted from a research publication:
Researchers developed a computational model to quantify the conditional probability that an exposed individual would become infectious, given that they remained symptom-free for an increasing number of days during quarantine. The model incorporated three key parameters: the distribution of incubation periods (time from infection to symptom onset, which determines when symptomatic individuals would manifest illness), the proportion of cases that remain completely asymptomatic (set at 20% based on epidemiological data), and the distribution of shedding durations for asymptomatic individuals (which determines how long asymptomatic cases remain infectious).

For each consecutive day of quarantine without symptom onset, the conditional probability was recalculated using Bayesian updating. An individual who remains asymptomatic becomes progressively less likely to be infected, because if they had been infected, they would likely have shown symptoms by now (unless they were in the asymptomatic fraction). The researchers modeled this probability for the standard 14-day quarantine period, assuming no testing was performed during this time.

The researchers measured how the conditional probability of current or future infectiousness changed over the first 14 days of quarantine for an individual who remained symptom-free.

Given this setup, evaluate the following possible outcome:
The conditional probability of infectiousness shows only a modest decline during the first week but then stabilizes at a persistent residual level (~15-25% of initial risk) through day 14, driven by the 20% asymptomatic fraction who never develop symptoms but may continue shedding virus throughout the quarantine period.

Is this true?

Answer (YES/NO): NO